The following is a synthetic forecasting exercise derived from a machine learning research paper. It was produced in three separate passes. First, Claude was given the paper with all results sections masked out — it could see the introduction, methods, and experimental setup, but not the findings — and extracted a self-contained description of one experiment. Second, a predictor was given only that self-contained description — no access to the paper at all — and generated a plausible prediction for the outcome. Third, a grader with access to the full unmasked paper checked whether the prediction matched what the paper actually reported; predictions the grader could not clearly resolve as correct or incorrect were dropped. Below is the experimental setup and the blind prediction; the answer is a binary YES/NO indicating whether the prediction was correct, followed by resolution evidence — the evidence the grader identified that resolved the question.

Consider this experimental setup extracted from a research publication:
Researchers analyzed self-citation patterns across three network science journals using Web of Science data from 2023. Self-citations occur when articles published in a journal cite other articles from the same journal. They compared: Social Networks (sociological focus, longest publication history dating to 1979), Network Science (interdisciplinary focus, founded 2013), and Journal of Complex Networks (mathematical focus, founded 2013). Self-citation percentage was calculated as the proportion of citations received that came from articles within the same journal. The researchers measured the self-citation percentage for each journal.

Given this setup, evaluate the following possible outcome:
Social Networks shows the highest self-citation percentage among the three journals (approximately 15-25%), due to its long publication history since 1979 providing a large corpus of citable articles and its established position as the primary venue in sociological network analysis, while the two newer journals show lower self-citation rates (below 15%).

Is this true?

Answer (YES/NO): NO